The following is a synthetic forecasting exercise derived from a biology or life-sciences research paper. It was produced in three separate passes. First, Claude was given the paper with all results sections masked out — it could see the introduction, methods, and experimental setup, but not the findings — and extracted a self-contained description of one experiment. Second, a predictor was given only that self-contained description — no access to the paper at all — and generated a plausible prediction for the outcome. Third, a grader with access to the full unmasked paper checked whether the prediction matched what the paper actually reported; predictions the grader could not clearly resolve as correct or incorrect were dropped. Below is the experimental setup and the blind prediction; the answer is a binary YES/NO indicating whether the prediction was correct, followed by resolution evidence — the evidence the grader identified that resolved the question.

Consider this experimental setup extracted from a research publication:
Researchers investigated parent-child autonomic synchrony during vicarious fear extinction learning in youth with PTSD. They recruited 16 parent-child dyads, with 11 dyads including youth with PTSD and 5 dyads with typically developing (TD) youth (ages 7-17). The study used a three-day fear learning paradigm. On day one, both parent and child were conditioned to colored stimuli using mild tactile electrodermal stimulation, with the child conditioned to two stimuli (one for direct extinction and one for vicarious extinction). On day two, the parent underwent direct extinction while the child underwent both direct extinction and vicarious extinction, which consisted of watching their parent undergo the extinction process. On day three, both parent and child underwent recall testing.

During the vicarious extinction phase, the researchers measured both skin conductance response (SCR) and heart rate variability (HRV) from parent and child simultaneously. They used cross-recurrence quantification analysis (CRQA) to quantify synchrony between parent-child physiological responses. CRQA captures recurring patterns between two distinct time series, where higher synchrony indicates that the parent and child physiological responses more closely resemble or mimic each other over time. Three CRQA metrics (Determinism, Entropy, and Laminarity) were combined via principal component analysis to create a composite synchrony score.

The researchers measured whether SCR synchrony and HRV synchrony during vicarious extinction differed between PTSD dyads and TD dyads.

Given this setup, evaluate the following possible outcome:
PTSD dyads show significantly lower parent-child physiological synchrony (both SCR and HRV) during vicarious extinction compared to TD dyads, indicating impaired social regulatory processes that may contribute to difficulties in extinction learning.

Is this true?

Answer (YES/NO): NO